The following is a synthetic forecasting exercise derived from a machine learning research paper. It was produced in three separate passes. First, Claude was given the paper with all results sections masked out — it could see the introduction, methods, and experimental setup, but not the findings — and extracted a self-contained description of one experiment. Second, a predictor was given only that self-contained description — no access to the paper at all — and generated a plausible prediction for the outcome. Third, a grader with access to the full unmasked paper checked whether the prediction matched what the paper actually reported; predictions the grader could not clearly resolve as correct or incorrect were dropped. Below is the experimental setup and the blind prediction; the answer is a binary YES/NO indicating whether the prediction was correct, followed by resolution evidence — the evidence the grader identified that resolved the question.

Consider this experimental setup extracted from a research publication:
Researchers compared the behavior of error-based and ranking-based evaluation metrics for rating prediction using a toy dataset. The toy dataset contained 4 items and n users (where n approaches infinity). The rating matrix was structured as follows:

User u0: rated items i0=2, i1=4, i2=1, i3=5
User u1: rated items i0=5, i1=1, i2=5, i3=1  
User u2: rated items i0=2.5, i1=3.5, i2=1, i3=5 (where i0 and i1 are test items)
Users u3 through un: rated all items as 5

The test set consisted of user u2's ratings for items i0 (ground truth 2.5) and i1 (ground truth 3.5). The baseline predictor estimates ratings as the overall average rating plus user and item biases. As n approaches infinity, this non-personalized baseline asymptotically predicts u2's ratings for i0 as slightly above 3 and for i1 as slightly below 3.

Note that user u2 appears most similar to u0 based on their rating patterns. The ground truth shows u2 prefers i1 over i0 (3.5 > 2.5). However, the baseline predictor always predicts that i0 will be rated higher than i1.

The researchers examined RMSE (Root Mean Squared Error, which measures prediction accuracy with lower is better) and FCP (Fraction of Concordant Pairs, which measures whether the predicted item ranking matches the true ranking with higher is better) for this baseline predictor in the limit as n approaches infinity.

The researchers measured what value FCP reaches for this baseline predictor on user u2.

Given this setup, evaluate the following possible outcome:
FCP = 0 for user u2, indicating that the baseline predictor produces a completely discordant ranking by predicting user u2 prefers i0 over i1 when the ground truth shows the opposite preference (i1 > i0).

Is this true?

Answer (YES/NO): YES